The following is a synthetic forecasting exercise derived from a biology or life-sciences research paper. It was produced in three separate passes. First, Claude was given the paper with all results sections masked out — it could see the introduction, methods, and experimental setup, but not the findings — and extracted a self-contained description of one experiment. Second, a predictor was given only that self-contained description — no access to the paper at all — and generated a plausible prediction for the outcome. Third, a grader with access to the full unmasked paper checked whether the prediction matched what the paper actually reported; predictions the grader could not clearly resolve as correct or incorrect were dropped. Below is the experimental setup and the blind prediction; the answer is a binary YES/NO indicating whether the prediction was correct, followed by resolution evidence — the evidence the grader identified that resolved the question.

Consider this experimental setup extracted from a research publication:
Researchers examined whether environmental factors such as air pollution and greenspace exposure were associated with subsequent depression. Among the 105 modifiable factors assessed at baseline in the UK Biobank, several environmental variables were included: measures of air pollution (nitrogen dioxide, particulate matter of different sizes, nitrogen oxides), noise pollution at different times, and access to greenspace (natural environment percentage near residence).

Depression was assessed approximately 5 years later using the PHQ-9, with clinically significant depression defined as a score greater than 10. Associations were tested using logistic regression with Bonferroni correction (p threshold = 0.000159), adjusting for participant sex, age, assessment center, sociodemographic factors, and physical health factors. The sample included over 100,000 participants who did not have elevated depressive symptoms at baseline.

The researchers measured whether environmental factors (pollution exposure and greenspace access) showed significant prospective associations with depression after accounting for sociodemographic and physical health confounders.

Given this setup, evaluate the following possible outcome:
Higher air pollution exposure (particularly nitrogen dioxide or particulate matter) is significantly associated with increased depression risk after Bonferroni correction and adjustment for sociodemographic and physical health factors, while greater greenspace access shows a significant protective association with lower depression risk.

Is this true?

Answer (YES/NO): NO